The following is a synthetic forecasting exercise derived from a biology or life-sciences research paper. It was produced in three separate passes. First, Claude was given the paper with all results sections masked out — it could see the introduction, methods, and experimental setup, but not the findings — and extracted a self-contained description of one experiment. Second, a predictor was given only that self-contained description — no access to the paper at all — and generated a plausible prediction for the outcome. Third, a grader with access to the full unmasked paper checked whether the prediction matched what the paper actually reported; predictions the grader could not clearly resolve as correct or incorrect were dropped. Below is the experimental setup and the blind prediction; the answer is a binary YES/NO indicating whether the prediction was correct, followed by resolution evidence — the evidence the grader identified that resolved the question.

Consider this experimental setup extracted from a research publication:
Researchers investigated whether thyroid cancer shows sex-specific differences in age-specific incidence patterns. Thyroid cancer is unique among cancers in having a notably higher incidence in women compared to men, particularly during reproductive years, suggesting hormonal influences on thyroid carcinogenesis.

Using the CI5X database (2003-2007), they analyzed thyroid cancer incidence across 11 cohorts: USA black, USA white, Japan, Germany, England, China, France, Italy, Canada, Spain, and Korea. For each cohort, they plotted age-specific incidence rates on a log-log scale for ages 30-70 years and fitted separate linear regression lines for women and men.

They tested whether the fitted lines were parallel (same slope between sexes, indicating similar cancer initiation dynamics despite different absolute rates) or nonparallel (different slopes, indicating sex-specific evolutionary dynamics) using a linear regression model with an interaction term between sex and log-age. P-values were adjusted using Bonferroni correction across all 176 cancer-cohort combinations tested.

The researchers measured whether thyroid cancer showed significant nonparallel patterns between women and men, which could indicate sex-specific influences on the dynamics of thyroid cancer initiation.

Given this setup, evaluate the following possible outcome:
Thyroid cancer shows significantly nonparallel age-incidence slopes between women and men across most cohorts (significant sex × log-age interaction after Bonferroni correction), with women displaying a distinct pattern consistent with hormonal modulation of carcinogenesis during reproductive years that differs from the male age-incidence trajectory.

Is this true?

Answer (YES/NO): YES